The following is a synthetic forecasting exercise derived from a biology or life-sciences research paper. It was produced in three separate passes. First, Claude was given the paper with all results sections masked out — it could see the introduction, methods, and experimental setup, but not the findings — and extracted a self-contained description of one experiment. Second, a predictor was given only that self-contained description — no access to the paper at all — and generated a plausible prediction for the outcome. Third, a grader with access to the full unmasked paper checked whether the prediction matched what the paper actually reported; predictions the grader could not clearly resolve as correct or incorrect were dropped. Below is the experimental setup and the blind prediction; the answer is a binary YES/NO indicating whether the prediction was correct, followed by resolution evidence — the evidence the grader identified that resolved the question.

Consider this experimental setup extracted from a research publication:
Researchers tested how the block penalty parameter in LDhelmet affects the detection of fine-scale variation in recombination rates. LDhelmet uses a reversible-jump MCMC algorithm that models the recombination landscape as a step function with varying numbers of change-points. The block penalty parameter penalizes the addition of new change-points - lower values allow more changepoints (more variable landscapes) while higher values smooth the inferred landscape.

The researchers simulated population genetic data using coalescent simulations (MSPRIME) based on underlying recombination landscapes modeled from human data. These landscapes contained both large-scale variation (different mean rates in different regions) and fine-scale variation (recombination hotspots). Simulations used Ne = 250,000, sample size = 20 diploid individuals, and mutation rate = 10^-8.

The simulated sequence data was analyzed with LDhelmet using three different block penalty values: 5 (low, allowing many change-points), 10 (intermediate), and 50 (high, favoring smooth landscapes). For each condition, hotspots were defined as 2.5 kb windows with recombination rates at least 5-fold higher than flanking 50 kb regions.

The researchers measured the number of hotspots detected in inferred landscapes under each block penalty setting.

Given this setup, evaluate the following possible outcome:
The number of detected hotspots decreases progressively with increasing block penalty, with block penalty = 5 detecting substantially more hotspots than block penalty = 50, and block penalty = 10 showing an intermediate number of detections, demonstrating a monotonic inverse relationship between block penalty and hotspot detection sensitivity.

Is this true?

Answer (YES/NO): NO